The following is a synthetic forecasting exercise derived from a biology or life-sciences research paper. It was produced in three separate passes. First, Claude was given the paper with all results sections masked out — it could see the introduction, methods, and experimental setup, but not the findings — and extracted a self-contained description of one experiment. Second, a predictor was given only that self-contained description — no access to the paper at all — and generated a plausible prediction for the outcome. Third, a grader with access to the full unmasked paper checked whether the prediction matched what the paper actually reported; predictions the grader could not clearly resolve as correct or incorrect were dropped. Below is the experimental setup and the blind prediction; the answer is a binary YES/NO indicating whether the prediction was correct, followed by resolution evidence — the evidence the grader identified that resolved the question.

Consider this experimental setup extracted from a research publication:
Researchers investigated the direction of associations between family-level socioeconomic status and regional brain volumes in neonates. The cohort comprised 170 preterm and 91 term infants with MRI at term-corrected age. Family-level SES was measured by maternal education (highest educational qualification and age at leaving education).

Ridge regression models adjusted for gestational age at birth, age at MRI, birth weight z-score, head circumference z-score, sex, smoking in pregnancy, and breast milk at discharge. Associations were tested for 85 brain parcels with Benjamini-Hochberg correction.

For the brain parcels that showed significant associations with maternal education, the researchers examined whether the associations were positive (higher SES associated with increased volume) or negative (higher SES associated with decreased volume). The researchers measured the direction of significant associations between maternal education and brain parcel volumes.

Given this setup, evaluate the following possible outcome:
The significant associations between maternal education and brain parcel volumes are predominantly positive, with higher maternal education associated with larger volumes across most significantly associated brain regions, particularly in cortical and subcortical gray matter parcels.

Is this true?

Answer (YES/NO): YES